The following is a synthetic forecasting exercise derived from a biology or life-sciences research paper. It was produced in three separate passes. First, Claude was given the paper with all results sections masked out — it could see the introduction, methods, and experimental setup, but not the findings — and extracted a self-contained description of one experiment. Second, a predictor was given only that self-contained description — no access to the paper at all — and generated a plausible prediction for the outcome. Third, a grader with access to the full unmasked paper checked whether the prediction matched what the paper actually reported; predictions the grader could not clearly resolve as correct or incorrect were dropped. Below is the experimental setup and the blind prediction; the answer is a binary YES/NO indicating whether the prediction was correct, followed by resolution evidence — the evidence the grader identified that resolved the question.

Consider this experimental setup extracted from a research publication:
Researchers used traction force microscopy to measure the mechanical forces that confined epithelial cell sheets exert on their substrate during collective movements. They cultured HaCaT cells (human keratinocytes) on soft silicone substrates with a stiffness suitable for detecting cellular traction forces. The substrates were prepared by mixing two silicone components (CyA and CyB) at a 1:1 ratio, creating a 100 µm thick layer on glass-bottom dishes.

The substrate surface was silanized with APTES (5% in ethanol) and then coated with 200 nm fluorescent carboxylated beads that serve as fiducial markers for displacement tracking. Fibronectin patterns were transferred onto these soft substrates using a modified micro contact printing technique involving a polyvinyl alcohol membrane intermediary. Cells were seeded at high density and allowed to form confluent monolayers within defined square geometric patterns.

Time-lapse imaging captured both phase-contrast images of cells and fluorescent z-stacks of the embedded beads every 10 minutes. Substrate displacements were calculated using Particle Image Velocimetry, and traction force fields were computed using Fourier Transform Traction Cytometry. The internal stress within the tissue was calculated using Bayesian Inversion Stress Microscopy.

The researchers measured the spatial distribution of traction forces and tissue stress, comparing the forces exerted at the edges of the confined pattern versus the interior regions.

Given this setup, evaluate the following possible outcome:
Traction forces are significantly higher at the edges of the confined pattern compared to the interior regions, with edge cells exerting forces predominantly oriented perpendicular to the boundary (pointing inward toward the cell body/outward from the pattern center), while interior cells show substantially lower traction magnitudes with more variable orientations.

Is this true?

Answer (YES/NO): NO